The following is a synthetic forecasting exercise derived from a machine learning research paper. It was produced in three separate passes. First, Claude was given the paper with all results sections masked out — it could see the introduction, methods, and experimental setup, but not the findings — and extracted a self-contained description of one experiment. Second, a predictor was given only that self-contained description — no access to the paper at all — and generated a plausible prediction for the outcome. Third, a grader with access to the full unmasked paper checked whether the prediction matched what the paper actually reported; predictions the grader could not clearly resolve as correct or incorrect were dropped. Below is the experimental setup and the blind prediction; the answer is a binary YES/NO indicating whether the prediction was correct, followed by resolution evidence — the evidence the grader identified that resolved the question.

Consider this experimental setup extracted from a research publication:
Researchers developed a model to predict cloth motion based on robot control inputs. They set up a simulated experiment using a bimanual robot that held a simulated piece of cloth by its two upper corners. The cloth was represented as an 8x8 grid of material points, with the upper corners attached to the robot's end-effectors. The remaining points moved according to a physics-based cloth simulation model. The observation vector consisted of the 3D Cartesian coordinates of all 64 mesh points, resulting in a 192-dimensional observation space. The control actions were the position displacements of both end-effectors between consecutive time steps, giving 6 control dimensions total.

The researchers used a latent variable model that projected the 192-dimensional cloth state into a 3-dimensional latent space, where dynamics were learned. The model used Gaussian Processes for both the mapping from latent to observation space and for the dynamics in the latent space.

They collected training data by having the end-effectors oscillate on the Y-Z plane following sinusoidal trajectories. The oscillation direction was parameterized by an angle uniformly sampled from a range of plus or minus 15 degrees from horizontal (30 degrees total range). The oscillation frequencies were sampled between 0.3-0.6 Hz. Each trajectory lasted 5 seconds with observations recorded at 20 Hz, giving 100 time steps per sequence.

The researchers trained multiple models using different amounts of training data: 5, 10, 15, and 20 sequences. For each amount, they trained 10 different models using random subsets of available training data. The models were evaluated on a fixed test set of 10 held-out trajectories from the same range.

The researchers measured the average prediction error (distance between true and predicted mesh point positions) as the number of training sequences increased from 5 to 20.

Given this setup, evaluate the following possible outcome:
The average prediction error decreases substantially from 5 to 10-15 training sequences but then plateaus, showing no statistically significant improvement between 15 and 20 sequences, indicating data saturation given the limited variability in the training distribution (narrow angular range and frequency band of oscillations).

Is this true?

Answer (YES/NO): NO